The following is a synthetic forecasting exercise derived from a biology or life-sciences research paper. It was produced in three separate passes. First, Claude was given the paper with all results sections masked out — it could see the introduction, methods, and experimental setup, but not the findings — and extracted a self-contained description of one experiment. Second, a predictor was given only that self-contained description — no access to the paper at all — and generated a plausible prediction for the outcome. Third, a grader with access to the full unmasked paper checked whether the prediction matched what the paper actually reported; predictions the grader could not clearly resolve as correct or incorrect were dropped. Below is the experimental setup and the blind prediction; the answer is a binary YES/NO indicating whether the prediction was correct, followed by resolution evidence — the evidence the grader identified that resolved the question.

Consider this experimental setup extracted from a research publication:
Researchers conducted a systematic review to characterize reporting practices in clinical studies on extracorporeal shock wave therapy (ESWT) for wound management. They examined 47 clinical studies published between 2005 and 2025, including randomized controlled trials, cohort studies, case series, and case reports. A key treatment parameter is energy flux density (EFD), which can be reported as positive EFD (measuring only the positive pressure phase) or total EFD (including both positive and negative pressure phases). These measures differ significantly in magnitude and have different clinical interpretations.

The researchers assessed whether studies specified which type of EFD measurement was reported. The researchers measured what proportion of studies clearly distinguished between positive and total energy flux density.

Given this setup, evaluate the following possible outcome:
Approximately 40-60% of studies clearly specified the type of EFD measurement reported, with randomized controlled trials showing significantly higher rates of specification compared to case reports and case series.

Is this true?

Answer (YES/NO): NO